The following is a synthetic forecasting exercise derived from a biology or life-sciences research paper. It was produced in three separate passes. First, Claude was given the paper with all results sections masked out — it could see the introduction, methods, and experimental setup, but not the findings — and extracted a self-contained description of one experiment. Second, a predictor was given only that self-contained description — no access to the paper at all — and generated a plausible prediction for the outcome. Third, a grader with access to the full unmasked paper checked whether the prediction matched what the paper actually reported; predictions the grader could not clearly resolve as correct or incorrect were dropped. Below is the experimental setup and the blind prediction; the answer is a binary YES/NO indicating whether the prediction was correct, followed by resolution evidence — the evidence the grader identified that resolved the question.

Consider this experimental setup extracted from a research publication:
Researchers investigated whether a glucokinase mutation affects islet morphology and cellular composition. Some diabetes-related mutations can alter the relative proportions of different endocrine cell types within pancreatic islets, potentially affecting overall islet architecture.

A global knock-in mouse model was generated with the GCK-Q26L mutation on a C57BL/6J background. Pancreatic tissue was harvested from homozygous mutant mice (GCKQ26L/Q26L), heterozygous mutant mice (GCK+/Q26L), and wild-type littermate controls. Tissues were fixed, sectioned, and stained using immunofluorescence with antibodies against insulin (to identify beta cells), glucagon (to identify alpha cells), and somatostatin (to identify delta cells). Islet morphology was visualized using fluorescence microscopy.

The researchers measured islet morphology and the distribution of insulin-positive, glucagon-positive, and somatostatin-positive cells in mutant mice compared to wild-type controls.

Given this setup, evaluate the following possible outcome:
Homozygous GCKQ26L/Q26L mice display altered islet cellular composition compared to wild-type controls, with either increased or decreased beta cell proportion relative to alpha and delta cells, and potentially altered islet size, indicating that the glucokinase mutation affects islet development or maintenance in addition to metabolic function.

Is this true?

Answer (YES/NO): NO